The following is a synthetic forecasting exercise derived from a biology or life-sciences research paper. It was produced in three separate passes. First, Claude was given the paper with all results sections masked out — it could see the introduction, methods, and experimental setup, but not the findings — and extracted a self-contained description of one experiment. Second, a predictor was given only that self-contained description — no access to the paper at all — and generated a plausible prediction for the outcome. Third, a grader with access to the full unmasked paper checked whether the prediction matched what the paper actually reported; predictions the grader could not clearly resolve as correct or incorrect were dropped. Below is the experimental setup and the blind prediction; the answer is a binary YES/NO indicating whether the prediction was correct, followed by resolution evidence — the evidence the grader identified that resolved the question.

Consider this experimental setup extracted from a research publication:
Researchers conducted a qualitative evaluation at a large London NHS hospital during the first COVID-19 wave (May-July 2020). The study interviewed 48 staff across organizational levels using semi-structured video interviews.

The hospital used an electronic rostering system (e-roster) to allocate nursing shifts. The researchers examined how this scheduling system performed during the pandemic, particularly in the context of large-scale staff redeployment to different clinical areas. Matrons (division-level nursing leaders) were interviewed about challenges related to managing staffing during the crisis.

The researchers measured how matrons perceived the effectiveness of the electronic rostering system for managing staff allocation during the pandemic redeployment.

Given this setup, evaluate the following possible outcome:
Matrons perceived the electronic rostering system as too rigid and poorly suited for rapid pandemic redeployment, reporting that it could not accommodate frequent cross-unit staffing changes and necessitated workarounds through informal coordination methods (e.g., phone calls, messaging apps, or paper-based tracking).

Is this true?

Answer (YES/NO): NO